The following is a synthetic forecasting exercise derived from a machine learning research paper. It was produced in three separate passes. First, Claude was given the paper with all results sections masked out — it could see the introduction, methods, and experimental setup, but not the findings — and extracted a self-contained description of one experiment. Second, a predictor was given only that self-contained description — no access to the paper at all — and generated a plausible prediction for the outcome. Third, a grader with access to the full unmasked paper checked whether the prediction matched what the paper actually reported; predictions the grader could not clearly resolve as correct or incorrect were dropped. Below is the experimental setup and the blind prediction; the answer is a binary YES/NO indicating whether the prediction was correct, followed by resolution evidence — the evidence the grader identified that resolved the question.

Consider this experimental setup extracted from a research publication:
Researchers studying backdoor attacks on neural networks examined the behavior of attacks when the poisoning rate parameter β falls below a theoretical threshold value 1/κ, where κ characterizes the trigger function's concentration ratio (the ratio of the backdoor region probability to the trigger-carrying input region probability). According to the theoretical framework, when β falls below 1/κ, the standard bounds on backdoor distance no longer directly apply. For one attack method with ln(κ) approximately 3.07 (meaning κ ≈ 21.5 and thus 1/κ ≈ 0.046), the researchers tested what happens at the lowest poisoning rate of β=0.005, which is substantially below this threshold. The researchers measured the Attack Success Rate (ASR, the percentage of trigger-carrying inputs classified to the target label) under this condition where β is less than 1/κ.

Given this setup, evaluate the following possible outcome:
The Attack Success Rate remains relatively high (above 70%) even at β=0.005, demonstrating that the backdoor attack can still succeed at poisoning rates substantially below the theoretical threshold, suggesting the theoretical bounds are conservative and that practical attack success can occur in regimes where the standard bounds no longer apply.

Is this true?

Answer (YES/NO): YES